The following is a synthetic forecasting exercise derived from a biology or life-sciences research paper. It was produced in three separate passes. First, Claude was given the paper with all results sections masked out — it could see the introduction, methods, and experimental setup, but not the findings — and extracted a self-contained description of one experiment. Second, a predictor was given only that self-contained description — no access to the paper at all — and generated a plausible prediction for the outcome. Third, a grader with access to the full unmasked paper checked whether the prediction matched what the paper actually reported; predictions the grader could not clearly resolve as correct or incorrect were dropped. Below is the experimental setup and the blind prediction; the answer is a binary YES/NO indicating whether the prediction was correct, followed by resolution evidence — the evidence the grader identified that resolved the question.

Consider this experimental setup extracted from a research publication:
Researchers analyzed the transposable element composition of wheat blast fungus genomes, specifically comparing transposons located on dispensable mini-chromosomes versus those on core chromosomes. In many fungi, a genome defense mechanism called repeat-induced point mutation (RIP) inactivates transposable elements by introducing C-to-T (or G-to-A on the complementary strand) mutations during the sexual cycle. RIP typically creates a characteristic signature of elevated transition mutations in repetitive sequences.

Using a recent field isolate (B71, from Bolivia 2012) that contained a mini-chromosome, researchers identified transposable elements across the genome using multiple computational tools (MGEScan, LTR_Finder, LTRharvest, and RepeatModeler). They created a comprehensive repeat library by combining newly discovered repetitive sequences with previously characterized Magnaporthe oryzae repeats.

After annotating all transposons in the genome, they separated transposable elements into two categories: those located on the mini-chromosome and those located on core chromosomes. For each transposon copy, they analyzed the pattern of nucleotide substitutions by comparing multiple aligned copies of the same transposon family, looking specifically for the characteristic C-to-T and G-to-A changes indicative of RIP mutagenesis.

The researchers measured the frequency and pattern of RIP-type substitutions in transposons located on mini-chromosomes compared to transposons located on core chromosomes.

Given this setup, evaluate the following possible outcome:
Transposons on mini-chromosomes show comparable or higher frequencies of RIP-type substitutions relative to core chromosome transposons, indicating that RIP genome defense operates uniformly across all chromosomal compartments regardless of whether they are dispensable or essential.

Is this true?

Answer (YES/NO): NO